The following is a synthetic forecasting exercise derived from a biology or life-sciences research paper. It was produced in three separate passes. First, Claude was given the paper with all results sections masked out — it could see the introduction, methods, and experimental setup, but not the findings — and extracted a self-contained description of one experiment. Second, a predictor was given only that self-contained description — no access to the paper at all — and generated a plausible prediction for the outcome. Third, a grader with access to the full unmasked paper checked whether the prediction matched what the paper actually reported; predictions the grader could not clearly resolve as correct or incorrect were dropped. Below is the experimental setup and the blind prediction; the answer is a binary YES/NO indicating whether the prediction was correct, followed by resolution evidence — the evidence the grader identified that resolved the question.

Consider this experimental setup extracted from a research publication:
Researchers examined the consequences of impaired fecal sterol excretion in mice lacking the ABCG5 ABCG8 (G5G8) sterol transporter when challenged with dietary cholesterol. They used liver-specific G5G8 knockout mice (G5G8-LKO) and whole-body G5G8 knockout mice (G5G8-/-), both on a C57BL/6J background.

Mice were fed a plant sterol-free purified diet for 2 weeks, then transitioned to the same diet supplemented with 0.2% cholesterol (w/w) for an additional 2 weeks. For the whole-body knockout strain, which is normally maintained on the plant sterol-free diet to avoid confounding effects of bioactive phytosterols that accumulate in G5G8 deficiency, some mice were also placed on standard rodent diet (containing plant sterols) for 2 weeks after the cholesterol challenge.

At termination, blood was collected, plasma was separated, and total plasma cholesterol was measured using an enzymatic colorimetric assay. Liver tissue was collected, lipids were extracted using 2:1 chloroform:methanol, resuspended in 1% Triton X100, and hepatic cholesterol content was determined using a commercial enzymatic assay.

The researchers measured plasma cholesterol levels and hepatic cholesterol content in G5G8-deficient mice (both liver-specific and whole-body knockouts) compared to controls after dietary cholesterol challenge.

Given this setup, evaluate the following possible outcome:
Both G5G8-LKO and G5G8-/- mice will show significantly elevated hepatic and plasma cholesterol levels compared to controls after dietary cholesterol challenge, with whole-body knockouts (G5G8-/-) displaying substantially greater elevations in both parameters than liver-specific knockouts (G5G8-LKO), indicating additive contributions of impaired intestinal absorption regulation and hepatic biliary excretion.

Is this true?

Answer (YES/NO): NO